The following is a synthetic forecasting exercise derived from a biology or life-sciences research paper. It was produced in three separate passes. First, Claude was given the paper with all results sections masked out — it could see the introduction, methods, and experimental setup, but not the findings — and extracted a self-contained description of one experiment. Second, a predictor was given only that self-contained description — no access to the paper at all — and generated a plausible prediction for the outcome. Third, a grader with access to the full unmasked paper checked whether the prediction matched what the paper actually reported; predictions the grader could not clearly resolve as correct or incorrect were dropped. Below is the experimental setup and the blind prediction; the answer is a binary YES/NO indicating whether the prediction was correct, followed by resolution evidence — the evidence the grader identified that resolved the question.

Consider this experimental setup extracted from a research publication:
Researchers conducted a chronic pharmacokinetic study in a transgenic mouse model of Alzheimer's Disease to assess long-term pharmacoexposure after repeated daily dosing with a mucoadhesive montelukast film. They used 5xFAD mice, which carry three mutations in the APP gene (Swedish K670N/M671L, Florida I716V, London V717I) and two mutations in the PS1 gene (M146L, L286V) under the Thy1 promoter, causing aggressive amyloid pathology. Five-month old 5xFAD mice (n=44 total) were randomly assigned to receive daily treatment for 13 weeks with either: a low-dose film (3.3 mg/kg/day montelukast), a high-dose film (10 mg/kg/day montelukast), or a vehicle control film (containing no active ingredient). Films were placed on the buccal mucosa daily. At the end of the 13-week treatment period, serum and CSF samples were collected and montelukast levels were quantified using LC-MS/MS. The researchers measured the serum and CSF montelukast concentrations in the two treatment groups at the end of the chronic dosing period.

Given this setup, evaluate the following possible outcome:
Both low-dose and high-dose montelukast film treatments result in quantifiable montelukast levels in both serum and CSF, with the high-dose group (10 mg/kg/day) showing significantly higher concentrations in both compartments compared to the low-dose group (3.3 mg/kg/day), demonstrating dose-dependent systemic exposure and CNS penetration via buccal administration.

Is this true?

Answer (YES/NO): YES